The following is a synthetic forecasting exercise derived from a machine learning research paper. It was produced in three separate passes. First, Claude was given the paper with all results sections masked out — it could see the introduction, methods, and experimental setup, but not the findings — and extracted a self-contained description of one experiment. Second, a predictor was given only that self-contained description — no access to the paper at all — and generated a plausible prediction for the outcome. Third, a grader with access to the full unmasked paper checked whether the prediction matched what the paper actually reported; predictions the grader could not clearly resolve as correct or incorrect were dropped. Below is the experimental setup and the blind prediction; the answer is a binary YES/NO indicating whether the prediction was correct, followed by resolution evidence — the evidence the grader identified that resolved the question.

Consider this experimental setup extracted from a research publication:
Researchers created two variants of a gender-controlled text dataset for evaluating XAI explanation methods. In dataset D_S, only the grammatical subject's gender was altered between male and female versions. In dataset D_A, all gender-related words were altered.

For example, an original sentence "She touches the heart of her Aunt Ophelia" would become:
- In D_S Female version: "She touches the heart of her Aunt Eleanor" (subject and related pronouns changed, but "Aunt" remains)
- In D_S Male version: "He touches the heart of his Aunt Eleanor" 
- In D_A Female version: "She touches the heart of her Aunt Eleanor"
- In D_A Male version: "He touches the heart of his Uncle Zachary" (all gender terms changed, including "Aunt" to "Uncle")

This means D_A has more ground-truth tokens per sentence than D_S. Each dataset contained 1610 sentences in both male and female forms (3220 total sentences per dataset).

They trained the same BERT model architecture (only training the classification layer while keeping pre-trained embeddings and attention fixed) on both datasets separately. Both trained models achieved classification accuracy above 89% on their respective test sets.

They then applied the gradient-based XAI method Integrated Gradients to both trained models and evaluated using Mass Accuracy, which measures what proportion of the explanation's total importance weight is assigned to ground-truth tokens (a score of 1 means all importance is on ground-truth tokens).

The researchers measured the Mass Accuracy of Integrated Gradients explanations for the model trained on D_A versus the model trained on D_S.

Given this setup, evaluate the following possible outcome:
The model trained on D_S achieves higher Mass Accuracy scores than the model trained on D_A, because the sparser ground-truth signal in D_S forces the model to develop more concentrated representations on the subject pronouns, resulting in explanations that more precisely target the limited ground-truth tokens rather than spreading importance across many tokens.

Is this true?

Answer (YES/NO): NO